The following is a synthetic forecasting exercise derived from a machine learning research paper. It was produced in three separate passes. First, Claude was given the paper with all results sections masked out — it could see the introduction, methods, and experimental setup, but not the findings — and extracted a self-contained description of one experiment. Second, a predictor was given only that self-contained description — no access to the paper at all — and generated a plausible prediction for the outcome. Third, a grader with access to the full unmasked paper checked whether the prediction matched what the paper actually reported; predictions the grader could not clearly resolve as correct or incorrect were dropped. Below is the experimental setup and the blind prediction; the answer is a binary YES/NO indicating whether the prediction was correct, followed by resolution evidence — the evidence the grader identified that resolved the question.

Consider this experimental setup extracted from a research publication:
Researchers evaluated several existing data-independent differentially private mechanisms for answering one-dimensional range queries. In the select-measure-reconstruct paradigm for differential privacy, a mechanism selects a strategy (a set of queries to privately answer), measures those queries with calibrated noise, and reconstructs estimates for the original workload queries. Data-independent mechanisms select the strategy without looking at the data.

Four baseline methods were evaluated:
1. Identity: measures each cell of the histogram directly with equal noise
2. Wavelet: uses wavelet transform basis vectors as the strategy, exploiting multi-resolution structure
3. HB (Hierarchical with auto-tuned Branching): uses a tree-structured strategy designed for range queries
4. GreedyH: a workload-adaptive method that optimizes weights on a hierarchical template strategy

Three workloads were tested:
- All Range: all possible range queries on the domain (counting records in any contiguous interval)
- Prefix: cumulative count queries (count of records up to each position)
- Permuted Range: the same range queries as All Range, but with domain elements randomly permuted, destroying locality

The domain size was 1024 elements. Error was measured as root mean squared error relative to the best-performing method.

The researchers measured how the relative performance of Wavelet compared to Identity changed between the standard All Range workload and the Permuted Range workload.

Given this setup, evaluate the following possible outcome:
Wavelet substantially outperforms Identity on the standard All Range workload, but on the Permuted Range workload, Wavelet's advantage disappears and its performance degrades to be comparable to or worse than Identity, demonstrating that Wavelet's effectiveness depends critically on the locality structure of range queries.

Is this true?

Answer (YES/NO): YES